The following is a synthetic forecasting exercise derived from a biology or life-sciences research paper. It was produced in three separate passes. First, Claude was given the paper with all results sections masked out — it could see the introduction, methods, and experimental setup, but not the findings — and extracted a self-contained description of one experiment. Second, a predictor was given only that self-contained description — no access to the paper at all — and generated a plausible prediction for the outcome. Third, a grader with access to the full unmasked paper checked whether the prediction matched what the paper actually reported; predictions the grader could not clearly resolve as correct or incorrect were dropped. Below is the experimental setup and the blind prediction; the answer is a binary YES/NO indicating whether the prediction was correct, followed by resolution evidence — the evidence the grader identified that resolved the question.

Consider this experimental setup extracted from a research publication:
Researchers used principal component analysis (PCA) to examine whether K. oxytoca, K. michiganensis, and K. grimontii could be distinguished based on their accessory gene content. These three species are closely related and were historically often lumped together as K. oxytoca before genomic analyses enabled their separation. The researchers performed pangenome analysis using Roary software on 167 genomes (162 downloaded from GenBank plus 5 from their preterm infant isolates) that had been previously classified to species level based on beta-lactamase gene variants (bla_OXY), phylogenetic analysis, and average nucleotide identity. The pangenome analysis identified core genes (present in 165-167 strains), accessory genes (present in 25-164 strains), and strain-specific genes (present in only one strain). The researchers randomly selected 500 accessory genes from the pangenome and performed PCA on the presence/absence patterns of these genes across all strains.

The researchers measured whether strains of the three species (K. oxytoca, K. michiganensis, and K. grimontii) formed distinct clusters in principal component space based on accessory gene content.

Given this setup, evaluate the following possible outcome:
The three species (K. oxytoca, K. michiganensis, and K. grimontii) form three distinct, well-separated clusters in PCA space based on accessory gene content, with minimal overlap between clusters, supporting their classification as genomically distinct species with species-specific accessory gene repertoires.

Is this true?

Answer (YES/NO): YES